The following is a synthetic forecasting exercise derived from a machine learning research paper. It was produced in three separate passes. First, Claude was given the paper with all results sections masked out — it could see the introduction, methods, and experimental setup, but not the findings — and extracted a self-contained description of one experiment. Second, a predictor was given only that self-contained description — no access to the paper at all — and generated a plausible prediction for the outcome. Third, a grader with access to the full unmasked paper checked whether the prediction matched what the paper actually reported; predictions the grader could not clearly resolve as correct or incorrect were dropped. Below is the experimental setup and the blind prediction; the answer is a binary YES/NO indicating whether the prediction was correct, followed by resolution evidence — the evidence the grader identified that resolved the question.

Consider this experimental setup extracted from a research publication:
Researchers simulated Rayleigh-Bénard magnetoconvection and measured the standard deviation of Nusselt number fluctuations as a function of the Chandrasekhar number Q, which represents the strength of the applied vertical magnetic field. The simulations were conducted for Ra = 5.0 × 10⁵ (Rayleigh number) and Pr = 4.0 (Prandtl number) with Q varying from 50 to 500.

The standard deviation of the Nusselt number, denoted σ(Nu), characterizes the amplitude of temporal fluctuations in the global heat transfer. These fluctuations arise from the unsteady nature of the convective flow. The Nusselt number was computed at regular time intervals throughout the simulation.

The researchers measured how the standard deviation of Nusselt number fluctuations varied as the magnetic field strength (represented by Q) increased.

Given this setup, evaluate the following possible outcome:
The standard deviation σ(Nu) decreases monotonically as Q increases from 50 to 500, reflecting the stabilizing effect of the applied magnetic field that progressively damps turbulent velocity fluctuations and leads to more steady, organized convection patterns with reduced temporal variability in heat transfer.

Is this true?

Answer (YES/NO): NO